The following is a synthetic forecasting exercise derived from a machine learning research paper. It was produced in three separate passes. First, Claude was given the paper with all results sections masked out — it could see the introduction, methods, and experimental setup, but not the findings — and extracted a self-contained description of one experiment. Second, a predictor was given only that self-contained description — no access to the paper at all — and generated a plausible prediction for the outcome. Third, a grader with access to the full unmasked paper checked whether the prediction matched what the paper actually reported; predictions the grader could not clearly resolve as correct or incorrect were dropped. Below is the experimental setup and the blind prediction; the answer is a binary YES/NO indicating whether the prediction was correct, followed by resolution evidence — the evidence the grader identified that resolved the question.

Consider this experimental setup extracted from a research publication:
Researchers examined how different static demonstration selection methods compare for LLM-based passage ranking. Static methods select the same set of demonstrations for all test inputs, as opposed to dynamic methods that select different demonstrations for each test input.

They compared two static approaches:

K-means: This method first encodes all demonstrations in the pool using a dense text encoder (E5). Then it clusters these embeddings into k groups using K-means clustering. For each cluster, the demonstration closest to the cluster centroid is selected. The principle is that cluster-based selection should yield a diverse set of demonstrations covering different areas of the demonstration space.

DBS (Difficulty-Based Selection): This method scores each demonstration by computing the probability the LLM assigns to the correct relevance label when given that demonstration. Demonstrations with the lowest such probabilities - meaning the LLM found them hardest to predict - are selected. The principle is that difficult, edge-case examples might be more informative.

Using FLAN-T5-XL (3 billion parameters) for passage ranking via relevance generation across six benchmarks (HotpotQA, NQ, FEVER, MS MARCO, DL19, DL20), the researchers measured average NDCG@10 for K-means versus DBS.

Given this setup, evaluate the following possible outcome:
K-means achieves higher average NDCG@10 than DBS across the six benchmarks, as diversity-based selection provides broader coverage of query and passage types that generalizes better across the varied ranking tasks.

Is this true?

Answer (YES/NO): NO